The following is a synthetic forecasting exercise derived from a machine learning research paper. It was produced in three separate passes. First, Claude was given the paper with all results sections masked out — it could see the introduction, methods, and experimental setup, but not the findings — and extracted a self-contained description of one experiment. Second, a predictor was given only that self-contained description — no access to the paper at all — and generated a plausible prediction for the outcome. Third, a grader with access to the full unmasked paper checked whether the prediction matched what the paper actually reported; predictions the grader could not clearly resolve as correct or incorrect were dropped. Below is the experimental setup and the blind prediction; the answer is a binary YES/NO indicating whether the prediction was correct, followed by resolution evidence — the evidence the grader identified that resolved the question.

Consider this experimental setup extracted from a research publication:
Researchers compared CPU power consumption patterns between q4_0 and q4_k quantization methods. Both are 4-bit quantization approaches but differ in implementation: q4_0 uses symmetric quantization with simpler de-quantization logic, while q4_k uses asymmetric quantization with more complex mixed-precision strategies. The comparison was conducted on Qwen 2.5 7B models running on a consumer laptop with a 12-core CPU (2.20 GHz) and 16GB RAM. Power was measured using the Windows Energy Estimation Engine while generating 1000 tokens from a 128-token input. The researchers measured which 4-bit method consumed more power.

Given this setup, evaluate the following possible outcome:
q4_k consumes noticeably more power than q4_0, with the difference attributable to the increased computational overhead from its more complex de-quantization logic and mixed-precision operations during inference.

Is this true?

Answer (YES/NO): NO